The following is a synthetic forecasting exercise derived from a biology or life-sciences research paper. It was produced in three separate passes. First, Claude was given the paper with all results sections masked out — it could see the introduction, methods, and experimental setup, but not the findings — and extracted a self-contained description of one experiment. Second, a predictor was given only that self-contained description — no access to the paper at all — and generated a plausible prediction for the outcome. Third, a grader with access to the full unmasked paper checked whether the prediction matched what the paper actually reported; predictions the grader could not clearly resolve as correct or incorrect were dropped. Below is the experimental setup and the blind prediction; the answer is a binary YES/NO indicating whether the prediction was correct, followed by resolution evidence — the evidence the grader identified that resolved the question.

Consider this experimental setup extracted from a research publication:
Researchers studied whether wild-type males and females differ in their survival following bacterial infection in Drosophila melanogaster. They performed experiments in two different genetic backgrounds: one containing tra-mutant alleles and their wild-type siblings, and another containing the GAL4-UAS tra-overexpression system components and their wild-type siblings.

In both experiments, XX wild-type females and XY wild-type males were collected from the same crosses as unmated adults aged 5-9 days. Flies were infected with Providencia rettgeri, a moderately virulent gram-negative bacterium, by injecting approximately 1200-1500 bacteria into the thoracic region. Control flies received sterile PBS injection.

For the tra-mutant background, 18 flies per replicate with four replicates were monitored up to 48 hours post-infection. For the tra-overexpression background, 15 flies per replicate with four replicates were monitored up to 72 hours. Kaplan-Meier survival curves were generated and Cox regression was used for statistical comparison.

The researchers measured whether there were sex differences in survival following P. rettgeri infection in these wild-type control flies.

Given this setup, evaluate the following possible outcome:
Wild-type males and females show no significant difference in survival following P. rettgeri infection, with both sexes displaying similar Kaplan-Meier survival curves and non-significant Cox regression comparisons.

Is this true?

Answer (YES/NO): NO